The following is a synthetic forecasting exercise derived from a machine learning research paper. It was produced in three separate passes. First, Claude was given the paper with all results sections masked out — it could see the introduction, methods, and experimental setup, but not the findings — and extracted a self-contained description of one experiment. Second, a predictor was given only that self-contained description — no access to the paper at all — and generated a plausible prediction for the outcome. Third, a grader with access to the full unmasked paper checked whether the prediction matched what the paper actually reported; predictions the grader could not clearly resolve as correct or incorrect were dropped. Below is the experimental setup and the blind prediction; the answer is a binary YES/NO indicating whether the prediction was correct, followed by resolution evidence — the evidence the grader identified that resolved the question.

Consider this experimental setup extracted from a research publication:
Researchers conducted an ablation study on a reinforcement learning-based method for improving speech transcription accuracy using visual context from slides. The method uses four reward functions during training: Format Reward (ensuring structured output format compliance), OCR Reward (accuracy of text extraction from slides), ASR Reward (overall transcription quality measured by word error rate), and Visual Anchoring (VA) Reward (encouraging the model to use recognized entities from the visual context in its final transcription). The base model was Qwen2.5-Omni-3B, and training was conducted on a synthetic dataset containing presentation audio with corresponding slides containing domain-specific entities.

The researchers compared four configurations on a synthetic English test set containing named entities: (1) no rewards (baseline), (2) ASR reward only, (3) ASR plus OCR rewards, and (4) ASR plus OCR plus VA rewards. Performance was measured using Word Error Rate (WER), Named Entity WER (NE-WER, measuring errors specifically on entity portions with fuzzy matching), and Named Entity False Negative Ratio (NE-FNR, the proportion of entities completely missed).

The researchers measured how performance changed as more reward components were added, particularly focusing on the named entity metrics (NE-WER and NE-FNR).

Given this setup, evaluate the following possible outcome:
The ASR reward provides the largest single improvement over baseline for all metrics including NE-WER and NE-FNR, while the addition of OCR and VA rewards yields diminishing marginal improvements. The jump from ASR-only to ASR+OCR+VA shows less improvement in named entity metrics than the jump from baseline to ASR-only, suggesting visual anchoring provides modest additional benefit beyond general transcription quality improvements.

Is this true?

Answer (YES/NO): YES